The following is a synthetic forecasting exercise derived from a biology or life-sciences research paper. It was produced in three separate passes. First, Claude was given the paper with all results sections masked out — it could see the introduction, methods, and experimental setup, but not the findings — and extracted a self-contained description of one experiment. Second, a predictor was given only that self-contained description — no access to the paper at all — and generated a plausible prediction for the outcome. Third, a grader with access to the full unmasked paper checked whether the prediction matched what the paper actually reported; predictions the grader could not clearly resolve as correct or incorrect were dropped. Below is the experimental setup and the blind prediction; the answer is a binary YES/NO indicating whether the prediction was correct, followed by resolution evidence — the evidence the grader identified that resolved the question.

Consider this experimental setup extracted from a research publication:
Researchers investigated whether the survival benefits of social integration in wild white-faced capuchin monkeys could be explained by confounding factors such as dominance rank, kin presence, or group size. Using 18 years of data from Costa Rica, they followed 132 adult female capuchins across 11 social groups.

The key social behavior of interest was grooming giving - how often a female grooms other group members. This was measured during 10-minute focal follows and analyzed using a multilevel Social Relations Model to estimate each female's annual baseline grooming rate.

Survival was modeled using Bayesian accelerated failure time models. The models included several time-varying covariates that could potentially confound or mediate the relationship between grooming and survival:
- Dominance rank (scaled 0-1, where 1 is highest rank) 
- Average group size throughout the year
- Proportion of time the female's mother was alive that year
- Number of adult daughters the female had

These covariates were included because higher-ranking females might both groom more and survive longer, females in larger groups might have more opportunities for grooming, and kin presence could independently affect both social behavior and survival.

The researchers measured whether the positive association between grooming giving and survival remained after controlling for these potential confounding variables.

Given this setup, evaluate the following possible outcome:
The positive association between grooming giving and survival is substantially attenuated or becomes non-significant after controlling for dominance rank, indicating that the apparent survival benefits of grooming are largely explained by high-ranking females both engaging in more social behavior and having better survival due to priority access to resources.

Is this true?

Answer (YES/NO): NO